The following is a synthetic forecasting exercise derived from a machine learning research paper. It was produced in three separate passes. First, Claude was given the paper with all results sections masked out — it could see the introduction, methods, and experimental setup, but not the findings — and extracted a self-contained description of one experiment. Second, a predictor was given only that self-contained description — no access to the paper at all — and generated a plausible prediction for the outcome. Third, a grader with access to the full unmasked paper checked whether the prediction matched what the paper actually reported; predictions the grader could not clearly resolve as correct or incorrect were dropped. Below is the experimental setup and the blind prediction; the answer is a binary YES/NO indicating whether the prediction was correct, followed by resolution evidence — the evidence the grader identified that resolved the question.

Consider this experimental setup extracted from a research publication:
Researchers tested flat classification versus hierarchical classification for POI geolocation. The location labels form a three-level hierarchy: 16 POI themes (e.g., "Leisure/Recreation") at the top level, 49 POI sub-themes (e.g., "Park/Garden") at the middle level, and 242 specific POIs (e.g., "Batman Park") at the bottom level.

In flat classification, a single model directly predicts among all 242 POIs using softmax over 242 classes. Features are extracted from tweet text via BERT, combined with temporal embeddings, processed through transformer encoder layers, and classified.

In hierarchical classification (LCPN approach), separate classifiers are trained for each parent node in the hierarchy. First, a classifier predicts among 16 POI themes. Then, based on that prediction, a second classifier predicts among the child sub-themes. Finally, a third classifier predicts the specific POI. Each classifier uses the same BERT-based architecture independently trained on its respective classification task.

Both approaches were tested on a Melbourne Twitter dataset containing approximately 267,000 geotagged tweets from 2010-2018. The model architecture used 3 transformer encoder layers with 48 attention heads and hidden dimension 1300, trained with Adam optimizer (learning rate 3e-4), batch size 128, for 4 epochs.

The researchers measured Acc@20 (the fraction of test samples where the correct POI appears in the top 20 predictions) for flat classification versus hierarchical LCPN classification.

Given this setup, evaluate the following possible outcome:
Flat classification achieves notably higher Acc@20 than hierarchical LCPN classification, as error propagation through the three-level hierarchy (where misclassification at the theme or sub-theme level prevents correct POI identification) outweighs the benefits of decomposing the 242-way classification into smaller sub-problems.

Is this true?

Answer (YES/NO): NO